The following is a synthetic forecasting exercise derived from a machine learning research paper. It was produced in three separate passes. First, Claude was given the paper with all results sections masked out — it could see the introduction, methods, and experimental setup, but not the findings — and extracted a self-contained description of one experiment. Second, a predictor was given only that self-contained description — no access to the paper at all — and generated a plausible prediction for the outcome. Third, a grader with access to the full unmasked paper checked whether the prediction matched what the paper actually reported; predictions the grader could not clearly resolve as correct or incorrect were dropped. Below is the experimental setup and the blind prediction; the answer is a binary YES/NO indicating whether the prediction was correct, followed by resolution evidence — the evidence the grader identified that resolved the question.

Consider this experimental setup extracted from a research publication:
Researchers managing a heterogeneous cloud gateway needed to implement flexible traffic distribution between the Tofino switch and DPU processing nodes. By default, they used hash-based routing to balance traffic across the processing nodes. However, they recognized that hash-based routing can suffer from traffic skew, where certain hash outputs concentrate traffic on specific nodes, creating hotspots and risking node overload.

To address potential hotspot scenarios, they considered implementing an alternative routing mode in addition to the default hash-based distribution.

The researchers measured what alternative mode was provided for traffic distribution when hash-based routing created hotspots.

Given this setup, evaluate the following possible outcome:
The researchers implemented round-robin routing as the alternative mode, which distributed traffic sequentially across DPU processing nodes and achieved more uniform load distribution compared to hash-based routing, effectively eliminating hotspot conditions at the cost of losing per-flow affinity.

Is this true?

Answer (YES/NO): NO